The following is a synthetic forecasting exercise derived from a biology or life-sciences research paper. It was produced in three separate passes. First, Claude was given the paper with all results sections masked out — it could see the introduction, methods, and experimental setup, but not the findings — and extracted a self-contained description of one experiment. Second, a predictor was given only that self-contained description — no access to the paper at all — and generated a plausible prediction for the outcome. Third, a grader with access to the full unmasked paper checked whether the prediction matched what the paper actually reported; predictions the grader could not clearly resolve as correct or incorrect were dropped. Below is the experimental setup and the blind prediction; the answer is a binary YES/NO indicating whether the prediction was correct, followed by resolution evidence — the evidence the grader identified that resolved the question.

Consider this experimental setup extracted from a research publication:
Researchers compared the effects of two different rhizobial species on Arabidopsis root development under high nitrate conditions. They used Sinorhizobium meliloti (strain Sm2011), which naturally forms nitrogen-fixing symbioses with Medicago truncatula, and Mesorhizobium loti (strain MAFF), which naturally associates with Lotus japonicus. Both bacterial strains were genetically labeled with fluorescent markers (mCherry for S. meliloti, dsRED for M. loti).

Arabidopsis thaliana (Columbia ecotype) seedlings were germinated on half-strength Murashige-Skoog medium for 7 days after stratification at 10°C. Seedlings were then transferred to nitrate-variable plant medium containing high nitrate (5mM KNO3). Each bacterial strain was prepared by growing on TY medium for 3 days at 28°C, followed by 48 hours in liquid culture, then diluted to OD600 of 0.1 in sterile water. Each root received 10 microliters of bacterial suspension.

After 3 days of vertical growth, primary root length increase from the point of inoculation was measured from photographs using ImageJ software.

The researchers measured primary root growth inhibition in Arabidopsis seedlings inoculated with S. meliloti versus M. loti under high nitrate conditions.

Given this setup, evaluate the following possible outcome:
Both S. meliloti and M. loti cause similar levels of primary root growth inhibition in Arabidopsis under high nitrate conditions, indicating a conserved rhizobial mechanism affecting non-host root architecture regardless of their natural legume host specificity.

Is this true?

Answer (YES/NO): NO